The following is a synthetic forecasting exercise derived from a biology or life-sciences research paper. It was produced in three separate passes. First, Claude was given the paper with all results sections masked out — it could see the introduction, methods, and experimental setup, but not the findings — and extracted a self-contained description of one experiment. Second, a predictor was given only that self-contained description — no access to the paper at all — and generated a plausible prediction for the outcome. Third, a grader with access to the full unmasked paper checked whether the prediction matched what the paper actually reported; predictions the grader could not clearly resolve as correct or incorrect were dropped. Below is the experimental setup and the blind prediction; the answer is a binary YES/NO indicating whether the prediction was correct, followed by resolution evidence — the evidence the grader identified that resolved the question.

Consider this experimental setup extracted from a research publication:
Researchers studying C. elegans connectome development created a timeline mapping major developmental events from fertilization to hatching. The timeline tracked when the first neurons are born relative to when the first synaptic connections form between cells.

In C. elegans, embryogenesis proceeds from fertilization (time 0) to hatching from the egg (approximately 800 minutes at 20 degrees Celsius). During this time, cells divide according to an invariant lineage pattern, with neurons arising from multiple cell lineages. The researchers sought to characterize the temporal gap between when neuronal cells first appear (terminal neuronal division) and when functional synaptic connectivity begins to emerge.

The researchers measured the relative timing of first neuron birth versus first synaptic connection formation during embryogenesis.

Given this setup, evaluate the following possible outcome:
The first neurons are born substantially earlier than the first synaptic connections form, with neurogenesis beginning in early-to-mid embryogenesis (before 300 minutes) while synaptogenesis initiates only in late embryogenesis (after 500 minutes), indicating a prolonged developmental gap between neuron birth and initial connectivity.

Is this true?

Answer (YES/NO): YES